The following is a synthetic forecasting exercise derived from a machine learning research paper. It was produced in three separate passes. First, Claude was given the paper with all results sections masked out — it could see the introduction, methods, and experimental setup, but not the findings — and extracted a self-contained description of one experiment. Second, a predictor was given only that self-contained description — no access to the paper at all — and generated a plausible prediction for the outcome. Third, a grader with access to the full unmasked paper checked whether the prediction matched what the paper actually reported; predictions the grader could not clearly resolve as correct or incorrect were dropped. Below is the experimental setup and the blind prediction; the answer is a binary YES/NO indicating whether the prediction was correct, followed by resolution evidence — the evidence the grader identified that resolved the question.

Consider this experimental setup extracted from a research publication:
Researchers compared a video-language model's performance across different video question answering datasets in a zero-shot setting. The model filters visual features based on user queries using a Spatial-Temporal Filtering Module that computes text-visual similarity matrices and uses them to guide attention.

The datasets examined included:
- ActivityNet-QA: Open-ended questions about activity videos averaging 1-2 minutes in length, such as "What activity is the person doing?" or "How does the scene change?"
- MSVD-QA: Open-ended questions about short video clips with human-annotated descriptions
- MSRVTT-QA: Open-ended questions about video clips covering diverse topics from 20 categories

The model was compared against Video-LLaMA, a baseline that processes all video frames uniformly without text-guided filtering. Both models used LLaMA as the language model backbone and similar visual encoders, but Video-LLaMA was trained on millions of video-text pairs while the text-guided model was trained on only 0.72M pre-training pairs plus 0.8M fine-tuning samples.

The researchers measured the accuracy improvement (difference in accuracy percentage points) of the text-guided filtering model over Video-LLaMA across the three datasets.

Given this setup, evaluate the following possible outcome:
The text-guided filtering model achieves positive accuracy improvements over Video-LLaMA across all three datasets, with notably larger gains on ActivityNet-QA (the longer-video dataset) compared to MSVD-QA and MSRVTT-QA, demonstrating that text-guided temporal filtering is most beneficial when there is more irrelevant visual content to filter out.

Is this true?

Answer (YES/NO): NO